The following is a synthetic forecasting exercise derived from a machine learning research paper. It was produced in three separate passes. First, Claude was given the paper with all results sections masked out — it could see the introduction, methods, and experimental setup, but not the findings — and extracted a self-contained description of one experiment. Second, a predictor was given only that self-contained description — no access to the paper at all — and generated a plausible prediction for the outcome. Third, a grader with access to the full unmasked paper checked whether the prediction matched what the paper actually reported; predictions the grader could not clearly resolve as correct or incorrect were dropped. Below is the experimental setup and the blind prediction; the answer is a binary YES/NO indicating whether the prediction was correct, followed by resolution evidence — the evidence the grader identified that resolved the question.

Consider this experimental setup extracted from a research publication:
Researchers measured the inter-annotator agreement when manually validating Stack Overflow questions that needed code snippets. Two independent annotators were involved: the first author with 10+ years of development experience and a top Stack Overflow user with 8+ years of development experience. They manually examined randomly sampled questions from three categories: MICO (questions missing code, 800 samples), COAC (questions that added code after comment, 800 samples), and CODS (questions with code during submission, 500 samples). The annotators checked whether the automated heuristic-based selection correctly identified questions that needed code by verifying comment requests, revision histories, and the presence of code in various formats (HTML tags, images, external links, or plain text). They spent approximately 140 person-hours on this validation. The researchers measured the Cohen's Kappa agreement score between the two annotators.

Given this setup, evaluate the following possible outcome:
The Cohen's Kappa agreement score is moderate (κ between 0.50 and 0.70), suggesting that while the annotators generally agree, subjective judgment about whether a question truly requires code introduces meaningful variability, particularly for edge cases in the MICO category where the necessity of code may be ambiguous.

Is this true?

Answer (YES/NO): NO